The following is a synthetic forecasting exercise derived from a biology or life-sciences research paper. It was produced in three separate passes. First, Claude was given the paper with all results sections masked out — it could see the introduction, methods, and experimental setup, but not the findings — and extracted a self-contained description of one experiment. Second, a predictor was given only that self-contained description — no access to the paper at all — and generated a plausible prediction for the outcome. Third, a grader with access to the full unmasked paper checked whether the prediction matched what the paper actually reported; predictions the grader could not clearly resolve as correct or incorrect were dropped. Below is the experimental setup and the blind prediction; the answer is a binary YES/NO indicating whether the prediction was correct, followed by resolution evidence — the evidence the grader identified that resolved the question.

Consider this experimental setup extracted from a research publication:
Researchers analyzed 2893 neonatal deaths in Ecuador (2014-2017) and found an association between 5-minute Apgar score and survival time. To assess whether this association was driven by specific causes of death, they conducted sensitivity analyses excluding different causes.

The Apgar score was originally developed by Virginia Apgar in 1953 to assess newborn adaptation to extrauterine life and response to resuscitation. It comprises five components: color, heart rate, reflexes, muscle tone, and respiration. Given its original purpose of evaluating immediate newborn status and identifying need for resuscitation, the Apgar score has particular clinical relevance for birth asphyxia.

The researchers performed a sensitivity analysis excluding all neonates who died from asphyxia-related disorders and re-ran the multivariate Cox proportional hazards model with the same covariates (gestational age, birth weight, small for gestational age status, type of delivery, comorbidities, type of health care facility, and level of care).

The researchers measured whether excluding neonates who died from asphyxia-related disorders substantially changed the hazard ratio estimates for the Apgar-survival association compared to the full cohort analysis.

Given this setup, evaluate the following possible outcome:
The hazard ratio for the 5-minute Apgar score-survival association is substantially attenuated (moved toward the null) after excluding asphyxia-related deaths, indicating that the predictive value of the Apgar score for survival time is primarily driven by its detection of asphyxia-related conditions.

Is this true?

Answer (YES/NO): NO